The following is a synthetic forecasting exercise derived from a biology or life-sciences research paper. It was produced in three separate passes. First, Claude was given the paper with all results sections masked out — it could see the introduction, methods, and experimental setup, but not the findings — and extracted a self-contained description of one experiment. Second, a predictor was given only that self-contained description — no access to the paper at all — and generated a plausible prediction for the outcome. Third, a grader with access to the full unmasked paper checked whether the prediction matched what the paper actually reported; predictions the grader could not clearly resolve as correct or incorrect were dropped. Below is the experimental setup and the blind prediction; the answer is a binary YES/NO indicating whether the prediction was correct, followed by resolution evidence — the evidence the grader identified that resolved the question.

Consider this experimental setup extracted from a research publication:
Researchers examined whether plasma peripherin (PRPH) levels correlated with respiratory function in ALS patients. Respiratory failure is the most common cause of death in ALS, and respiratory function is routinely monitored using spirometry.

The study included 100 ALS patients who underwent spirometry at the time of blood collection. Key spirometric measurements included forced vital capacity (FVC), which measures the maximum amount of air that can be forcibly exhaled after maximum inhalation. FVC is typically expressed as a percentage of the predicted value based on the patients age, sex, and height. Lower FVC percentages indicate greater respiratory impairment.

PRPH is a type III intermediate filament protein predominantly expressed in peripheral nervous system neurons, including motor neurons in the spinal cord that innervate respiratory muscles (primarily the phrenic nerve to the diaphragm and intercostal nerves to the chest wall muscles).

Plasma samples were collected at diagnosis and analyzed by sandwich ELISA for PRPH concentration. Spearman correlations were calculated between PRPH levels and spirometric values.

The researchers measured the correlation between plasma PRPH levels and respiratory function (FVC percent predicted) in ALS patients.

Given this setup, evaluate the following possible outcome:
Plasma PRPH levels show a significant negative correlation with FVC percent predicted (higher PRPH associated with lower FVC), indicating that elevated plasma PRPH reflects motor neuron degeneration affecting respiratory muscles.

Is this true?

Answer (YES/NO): NO